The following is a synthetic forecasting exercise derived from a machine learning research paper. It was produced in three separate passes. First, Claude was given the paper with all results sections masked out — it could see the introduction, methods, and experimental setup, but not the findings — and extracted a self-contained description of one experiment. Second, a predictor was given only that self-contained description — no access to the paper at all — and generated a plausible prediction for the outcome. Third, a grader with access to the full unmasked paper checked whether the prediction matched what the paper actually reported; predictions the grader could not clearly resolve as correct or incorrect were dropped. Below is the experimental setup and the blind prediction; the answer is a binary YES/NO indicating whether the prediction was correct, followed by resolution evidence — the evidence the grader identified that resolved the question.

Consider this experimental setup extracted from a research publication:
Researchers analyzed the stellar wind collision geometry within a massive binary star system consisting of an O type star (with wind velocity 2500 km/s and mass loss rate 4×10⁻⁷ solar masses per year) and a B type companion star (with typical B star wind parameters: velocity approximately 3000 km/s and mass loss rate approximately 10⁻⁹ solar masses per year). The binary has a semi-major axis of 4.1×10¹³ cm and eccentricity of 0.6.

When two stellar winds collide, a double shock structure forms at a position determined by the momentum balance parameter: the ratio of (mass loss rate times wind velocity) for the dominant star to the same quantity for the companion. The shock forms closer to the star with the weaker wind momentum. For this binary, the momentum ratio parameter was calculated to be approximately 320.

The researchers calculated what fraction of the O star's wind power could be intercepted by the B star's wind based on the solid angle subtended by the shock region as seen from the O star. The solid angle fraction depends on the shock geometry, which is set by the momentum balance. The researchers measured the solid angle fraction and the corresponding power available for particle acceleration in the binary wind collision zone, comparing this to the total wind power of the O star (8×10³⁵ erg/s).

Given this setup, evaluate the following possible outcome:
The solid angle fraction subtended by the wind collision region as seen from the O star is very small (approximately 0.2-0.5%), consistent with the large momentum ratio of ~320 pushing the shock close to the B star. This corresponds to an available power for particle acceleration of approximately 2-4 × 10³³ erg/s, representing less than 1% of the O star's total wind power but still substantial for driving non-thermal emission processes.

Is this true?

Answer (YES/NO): NO